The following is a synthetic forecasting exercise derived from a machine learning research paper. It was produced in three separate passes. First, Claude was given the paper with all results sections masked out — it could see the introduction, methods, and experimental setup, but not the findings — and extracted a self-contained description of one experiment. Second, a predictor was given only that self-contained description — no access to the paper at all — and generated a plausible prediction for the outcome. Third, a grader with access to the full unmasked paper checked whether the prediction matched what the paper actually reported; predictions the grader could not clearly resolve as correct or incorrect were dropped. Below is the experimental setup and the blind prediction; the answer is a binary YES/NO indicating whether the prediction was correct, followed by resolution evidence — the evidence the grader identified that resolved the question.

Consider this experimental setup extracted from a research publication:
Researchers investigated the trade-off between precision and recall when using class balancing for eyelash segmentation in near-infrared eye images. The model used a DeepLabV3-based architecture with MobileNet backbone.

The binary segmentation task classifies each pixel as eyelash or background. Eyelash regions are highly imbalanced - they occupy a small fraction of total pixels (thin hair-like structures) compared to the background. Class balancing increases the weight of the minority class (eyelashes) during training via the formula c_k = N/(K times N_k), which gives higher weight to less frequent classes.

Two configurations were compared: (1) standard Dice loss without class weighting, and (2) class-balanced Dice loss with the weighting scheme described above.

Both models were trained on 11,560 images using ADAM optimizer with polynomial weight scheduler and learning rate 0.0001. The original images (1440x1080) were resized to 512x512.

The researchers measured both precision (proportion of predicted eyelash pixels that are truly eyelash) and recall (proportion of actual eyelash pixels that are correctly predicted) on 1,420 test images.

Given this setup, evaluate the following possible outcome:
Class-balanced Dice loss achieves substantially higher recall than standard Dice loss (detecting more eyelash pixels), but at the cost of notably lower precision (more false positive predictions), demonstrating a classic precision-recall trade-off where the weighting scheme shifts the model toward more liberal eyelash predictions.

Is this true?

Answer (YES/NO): NO